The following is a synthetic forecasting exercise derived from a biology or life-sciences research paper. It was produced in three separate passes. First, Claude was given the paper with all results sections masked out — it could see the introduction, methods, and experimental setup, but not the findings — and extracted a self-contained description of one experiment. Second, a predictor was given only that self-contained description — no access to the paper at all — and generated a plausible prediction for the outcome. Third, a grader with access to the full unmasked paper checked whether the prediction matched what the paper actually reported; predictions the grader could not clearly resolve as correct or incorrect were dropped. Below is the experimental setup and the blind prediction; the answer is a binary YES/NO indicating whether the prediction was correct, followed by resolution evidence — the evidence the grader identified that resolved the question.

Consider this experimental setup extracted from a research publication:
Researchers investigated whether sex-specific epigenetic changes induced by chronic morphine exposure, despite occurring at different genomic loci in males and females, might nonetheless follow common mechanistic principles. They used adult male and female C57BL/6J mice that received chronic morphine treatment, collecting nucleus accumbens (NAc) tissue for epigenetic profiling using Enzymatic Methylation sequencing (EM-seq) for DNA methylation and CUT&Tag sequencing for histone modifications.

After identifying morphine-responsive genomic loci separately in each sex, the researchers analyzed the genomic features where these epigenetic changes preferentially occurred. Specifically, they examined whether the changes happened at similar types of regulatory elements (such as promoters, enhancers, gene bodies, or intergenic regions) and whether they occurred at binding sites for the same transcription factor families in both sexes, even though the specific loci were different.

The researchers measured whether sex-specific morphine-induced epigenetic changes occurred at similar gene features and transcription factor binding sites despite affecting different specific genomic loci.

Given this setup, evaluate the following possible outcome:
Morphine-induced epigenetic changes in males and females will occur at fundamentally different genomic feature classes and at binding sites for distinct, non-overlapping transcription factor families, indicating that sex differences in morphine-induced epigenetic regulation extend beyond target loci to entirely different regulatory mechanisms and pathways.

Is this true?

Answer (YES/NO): NO